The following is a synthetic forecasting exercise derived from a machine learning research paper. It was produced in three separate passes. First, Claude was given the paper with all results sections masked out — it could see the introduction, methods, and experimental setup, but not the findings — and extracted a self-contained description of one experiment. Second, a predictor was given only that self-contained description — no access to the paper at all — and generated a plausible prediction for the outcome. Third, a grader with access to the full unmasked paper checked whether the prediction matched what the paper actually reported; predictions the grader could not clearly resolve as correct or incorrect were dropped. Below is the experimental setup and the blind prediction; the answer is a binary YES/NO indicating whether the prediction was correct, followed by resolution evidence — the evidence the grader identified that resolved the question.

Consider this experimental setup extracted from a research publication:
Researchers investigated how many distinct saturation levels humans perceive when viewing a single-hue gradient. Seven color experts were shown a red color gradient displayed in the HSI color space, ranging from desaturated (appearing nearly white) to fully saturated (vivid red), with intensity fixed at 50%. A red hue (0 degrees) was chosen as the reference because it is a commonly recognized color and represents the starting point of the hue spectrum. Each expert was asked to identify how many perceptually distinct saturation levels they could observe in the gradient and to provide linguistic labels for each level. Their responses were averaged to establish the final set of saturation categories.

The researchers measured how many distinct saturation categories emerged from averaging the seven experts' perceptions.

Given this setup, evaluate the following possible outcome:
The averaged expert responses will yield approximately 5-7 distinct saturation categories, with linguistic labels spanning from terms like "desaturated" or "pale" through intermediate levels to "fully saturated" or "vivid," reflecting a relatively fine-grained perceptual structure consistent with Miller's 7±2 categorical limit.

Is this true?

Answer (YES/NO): NO